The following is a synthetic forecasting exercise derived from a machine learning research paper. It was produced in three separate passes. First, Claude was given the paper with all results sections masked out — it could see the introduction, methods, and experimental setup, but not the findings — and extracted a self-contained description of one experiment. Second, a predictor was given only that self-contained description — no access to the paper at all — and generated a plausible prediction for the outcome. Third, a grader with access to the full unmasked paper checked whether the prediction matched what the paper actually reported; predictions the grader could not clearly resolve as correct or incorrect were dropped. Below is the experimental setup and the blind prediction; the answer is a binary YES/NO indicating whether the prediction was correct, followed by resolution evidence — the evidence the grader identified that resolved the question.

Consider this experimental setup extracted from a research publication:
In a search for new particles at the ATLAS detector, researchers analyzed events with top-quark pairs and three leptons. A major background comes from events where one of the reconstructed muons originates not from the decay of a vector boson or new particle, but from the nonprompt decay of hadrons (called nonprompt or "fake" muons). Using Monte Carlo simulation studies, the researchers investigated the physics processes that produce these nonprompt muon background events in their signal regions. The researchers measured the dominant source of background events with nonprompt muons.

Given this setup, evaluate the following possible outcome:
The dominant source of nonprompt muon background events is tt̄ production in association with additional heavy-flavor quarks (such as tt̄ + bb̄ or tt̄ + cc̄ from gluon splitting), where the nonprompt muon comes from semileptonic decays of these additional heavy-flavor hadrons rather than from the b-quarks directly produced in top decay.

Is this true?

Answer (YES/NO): NO